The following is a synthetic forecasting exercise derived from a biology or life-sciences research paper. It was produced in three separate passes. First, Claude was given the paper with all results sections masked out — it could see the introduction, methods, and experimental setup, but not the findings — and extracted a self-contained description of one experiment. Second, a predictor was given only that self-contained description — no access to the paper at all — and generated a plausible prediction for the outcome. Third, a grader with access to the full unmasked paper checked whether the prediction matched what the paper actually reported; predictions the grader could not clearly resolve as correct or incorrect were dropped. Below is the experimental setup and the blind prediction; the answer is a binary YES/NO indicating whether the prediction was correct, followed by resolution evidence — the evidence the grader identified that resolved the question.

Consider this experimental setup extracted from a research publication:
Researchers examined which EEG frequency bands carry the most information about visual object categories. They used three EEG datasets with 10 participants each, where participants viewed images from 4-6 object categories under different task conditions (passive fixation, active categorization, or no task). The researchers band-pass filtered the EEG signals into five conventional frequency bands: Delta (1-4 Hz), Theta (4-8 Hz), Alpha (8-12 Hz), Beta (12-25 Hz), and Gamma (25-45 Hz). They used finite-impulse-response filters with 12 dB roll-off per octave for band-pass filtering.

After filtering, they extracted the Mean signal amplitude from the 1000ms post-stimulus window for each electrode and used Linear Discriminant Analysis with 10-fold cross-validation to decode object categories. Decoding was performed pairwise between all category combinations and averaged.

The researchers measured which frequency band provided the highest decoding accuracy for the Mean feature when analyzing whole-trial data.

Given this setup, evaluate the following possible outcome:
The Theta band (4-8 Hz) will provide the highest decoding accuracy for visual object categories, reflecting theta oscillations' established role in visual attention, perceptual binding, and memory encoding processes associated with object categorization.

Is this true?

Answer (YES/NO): NO